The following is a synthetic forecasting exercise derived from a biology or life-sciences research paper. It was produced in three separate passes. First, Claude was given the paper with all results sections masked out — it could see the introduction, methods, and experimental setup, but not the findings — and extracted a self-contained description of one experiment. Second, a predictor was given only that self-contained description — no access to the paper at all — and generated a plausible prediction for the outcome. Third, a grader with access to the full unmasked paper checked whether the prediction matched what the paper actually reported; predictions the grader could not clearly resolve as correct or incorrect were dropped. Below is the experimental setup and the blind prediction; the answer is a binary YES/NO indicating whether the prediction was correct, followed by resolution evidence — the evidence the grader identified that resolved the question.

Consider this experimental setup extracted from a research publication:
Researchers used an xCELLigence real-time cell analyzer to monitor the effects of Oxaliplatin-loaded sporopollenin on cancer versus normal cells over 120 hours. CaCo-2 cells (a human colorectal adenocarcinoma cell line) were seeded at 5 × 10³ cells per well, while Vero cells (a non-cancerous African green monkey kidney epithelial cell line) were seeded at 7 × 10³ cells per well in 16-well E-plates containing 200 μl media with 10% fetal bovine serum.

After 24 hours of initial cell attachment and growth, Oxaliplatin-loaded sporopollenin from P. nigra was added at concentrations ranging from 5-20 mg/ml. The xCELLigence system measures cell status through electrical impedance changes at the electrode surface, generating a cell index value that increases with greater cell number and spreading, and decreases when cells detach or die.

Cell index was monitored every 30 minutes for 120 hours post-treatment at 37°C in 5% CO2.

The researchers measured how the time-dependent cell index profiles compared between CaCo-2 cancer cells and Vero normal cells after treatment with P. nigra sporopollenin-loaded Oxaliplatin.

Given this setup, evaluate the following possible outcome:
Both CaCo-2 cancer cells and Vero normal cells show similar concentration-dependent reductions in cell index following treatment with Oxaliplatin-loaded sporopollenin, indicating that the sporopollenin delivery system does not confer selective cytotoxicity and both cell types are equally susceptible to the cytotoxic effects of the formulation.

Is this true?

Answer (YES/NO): NO